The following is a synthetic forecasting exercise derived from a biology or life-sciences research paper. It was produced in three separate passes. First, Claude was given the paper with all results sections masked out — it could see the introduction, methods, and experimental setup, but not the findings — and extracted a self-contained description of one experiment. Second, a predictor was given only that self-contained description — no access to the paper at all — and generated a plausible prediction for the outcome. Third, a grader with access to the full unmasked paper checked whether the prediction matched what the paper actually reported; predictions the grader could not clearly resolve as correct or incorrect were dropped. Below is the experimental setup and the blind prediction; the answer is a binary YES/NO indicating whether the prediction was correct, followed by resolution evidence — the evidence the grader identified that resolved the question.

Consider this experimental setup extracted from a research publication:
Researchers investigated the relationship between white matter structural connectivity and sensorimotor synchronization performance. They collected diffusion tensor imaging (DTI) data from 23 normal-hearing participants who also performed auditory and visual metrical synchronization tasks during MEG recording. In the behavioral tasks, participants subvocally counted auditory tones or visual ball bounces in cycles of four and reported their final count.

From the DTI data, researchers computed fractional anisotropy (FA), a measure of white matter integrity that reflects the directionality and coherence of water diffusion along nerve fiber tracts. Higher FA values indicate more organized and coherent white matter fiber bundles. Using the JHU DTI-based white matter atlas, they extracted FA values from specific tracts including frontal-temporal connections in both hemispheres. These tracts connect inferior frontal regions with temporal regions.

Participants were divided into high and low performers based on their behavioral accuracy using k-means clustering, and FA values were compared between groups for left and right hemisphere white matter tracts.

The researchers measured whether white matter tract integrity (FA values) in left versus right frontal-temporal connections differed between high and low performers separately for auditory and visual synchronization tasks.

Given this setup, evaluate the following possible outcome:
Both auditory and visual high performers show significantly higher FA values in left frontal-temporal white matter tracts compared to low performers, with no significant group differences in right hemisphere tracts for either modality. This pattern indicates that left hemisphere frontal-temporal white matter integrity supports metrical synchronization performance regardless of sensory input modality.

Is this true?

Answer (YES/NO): NO